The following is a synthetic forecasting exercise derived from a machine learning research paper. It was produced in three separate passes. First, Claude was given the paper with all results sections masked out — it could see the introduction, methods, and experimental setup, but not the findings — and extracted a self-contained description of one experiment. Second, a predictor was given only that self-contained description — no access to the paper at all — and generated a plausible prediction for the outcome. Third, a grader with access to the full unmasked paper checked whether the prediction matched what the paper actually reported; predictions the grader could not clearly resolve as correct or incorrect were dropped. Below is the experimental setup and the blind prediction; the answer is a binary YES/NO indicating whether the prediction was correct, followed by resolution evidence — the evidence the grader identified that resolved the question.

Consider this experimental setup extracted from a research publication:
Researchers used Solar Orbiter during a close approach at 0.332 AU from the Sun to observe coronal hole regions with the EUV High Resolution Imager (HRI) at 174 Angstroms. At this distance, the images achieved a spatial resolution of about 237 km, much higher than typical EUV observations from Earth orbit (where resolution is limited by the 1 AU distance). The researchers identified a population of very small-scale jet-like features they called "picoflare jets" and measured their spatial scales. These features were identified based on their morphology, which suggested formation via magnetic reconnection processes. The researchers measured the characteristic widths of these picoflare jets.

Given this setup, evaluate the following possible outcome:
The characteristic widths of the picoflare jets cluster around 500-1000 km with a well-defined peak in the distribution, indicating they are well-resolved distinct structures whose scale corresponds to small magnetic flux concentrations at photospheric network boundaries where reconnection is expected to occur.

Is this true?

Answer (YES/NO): NO